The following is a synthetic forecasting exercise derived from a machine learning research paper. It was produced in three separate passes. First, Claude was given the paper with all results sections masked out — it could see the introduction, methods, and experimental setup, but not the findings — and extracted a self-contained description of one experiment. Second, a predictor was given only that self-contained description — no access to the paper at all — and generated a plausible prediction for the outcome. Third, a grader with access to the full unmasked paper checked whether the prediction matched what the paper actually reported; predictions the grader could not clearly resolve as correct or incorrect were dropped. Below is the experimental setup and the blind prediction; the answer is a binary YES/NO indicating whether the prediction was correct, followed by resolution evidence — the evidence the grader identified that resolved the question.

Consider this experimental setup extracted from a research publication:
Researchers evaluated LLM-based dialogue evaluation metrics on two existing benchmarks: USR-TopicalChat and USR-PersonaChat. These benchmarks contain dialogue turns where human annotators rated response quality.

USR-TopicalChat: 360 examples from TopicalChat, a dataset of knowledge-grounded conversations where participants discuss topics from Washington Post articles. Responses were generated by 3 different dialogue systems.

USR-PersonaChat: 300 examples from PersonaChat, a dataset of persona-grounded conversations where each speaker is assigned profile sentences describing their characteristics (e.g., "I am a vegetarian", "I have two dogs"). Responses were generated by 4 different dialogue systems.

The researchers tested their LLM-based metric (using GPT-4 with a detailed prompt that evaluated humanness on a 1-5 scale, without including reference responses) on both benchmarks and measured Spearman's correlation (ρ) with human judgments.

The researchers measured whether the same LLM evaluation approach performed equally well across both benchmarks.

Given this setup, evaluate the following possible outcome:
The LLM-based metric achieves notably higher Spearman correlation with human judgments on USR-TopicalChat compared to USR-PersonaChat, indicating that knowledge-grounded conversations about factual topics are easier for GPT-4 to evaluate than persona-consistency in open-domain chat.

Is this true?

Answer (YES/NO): NO